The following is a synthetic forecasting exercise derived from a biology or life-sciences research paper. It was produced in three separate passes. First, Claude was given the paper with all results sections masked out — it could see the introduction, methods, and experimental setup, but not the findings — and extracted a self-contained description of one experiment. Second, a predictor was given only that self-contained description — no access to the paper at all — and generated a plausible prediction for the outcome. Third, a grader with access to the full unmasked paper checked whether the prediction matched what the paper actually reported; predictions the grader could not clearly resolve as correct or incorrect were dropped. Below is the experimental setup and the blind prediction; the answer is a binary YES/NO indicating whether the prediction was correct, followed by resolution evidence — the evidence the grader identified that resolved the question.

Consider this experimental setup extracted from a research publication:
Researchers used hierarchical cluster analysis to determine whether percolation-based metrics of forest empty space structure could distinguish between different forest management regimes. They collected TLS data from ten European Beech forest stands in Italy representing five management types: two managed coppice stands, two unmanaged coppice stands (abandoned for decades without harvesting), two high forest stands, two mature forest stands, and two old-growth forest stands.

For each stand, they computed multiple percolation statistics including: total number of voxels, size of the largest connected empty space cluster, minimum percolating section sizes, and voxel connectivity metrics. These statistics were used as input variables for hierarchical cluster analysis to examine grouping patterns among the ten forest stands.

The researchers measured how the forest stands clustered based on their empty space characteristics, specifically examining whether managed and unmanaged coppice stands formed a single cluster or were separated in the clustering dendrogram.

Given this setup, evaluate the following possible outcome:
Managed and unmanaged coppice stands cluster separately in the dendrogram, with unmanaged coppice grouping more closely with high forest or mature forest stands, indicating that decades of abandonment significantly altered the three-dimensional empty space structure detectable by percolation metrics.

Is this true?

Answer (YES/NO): NO